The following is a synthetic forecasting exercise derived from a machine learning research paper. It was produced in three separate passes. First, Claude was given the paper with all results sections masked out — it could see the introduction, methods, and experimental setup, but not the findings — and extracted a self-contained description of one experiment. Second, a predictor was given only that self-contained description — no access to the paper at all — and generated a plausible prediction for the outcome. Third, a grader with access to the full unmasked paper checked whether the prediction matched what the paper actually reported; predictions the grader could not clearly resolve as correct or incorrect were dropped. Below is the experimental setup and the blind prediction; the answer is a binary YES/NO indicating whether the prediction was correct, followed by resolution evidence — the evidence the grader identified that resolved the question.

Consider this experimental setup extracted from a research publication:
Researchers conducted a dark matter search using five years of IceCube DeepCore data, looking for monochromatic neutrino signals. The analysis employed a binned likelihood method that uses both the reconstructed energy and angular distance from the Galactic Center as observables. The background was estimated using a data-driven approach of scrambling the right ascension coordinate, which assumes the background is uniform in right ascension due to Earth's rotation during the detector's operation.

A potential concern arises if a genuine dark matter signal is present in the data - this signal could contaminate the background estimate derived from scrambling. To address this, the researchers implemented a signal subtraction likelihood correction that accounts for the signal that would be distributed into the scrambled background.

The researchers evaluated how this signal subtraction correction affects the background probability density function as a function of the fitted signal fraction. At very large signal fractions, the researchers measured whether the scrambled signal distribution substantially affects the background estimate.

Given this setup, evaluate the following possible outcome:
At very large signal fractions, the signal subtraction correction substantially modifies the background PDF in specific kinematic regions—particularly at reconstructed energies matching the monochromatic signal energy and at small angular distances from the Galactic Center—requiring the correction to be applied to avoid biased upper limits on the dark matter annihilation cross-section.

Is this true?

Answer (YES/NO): NO